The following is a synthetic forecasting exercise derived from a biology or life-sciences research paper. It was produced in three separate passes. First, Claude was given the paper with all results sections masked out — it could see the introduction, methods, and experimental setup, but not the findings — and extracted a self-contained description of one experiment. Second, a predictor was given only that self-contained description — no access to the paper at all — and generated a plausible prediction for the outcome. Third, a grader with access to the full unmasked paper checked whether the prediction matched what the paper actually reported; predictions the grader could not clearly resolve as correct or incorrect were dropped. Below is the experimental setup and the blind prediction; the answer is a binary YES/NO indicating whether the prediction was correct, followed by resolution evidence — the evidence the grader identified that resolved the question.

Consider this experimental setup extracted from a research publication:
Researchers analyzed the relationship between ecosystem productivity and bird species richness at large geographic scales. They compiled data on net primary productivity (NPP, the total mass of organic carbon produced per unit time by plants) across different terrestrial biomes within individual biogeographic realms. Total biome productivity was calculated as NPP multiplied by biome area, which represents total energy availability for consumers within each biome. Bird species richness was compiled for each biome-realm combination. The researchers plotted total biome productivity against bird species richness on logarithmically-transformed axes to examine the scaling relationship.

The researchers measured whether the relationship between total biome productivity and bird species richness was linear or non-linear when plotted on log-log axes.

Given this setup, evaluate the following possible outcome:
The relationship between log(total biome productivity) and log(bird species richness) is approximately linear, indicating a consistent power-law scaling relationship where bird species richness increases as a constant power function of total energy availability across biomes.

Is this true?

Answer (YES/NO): YES